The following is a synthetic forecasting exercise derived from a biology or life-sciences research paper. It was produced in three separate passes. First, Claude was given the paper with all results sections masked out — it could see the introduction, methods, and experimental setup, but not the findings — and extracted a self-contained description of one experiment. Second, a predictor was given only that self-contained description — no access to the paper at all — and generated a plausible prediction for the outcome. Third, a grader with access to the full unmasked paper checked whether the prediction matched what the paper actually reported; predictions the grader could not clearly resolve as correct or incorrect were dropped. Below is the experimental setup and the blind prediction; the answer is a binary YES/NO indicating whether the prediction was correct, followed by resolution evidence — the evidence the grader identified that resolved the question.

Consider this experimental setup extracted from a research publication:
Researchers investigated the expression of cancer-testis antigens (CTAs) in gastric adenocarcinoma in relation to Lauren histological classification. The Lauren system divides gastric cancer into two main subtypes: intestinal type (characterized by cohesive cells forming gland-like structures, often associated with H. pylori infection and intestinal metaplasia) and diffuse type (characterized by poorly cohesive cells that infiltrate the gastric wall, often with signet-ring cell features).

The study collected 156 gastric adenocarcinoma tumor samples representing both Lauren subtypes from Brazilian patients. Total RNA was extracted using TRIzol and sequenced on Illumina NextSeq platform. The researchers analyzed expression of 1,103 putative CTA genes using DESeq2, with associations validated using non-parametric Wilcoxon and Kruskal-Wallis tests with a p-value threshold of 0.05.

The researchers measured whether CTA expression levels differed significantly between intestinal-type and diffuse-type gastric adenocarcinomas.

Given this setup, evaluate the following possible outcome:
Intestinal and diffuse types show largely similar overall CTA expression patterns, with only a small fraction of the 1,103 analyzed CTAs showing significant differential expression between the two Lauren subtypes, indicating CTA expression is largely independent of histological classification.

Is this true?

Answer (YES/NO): YES